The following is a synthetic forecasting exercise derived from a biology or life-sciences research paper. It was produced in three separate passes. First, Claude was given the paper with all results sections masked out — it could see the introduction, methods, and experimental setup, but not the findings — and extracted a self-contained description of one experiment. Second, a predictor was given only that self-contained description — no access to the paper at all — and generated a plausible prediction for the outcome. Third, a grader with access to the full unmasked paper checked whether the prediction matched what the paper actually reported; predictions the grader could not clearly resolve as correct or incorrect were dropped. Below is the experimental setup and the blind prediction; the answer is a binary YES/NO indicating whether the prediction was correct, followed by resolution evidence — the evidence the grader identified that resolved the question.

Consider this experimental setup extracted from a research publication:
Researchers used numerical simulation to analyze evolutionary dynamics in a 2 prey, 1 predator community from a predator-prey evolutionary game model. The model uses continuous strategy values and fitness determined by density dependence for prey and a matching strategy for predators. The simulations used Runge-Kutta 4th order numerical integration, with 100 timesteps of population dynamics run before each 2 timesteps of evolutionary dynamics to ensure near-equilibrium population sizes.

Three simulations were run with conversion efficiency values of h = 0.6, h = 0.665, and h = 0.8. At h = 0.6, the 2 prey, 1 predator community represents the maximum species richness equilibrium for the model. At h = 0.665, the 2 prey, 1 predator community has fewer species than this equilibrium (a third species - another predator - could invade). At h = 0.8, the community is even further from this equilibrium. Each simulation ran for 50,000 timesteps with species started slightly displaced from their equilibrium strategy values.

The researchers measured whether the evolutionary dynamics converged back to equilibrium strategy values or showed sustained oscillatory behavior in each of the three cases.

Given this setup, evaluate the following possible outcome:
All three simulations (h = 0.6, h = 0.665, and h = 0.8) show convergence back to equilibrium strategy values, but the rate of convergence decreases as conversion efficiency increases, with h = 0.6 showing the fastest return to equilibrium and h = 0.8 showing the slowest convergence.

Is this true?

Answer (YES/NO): NO